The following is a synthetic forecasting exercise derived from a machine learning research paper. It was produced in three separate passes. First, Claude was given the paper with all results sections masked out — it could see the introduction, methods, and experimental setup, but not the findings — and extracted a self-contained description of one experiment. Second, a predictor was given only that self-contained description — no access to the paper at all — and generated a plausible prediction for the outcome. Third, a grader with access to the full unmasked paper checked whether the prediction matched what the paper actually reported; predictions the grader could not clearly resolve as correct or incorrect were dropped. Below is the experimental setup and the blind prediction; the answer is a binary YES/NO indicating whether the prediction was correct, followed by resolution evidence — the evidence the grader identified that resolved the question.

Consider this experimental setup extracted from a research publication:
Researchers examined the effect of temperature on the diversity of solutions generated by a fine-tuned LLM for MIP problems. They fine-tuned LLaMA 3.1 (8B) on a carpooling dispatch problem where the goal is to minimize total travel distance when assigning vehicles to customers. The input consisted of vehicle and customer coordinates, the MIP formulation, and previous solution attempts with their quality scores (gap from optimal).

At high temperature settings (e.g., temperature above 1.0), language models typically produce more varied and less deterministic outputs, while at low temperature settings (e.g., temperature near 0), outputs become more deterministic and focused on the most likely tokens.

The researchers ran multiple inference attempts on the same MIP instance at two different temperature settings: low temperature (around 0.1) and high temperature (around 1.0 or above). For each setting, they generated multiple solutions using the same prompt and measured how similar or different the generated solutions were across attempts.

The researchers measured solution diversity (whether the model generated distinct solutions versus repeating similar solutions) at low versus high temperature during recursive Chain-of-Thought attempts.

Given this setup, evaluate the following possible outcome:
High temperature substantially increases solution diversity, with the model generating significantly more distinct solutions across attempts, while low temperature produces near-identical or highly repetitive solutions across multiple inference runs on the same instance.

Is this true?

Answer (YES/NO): YES